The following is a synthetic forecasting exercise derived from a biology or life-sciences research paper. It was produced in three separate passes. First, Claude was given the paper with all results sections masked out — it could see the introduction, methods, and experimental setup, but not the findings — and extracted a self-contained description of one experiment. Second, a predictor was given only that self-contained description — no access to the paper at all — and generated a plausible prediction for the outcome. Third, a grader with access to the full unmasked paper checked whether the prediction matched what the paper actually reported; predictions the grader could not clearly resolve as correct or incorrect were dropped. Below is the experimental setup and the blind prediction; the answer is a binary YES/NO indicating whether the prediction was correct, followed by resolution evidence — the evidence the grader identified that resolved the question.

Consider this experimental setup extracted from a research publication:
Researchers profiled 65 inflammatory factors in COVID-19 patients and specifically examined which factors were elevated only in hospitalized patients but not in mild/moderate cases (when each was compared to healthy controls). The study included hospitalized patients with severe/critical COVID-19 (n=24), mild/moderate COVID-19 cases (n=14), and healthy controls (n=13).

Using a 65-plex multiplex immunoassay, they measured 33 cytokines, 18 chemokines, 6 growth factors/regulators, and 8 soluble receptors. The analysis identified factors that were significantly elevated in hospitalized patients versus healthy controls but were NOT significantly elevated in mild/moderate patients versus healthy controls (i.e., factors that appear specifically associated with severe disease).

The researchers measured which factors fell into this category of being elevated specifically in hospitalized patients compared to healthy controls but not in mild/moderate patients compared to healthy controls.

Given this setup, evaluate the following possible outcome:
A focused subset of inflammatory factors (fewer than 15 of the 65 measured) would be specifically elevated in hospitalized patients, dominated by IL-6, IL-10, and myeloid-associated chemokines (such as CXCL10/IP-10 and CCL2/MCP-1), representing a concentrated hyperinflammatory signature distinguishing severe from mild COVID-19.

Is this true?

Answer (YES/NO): NO